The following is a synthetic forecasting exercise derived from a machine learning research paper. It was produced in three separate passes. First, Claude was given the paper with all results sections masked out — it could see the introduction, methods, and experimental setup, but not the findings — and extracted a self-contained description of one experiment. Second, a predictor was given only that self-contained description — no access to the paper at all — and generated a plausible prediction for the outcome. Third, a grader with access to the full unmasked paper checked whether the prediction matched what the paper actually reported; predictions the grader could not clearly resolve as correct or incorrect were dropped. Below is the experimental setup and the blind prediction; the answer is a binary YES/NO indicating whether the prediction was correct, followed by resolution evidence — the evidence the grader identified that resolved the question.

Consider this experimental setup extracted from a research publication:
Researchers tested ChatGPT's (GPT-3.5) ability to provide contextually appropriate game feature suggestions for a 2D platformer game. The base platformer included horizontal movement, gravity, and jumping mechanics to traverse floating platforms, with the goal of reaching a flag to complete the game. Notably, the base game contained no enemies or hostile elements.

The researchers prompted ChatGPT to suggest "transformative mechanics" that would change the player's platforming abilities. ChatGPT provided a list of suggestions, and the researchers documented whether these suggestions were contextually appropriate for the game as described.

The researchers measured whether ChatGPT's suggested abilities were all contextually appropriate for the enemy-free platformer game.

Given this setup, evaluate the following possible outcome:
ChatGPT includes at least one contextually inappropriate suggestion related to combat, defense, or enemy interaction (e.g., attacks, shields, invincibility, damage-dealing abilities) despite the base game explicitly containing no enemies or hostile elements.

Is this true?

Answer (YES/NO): YES